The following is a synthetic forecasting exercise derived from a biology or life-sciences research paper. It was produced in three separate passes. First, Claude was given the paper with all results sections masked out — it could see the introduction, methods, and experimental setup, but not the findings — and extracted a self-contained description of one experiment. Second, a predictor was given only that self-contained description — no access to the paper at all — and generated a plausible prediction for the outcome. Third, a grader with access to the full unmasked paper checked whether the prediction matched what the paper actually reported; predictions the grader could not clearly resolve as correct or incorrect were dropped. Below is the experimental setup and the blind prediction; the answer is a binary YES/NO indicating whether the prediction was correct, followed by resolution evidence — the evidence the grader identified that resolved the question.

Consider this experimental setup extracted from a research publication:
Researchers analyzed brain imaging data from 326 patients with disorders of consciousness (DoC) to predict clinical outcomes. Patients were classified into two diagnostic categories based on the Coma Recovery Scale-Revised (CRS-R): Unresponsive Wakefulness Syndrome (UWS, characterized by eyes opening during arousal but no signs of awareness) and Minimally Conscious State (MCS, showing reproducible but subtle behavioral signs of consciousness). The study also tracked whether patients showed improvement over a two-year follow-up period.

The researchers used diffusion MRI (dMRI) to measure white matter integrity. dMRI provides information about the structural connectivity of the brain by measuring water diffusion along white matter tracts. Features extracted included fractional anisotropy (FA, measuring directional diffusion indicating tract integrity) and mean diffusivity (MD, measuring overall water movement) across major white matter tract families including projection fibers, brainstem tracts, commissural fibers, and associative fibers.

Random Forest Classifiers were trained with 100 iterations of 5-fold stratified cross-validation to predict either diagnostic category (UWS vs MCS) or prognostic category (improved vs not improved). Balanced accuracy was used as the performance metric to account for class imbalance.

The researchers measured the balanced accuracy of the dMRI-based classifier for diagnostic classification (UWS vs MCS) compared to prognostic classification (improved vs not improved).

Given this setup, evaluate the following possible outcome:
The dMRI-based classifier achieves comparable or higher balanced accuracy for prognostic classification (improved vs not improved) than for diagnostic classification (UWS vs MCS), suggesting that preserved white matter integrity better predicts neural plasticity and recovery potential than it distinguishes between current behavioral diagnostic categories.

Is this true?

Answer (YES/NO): YES